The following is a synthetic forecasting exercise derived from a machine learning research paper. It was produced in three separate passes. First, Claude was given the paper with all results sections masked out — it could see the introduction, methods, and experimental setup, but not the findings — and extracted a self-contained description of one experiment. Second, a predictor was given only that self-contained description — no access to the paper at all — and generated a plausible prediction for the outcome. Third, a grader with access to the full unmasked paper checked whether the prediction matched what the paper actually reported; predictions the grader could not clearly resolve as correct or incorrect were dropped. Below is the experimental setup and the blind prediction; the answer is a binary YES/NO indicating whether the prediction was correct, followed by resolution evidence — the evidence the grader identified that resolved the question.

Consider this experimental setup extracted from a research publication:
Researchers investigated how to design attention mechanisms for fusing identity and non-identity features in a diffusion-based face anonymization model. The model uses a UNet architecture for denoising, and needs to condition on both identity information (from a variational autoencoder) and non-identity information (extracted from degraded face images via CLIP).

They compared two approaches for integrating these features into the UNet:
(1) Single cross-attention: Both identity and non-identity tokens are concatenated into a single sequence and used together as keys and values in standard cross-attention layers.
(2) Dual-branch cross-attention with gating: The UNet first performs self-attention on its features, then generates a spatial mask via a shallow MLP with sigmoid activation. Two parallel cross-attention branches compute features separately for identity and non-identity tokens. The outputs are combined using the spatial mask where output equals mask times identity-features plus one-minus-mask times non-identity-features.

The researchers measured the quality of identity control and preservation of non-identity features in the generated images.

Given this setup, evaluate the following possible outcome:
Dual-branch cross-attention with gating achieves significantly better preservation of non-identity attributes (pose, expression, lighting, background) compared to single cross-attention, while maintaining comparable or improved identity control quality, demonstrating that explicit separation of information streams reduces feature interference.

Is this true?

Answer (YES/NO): YES